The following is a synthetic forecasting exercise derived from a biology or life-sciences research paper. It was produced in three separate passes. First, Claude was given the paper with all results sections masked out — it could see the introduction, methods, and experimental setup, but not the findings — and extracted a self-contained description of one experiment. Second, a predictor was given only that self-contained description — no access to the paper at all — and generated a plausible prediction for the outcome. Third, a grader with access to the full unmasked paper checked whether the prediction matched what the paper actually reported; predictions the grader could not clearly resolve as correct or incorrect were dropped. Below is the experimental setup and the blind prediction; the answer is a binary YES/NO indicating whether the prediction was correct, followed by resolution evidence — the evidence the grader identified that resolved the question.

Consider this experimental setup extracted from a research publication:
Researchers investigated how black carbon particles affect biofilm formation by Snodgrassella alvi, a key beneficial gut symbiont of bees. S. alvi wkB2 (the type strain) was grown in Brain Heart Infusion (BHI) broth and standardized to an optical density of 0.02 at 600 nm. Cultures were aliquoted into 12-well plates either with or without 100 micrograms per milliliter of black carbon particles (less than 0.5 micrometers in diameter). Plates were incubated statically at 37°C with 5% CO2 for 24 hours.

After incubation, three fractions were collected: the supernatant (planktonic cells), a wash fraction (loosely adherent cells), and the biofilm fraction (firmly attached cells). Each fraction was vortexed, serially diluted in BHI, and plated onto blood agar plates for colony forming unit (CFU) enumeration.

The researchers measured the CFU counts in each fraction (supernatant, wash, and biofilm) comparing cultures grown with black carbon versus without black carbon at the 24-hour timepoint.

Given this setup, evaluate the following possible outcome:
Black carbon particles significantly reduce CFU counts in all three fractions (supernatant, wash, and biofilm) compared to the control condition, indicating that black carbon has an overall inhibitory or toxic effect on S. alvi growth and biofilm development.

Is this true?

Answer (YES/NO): NO